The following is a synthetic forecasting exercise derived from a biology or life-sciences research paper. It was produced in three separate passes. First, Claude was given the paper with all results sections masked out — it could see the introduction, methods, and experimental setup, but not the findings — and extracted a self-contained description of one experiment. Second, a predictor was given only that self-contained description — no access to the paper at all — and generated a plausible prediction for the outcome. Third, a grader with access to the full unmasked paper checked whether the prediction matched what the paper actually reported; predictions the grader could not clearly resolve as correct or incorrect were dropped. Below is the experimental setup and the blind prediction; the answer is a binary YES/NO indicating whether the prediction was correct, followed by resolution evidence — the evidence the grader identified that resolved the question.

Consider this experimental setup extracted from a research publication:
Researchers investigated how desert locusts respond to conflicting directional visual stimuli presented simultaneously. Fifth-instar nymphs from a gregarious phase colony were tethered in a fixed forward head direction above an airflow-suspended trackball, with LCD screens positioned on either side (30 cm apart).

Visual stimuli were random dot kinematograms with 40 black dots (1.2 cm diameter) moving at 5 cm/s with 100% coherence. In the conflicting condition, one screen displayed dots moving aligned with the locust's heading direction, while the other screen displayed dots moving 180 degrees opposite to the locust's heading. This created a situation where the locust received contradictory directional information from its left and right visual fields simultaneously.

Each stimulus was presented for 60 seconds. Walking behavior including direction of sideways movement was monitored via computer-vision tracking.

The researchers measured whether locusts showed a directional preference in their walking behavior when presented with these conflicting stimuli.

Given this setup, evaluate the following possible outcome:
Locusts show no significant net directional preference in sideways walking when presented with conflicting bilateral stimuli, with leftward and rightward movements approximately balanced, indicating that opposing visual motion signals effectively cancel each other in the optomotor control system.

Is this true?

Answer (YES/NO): NO